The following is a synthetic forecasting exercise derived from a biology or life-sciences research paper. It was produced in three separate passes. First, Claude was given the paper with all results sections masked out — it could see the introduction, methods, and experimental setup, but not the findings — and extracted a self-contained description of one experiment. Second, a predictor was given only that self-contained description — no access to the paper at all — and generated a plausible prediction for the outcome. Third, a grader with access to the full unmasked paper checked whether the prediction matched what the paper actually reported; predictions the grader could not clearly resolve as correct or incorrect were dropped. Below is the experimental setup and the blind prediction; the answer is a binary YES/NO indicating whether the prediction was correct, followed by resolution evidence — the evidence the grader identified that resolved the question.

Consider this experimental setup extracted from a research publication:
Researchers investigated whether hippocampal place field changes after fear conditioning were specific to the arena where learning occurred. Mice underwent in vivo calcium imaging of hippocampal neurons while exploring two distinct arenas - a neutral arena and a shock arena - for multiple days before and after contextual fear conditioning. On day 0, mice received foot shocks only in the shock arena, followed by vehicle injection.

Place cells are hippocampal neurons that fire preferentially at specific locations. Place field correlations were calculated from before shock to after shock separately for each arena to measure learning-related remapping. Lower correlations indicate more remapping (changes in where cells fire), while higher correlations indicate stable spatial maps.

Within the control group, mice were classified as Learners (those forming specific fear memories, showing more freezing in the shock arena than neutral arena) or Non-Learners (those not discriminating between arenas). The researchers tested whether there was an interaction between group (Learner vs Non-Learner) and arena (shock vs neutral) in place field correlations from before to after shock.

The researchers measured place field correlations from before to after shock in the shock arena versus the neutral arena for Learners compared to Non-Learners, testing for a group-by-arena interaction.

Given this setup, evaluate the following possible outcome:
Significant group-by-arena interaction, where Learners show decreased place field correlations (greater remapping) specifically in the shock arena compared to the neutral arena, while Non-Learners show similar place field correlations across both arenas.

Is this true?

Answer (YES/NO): NO